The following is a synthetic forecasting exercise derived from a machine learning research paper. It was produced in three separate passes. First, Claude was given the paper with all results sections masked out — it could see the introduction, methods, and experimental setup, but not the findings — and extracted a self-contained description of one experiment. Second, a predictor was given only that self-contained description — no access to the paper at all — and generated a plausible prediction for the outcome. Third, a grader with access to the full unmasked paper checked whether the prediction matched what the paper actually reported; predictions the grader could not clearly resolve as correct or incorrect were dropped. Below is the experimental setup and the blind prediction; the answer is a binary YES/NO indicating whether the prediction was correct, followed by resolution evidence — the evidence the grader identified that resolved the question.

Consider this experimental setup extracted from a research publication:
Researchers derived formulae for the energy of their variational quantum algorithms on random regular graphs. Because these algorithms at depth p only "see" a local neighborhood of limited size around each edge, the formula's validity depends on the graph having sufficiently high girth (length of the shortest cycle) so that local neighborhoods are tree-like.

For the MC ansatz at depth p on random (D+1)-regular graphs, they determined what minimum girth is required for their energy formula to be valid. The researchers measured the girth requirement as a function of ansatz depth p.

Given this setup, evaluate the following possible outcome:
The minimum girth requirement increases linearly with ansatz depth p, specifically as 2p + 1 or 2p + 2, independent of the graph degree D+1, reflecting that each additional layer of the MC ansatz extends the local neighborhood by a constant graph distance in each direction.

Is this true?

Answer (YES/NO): YES